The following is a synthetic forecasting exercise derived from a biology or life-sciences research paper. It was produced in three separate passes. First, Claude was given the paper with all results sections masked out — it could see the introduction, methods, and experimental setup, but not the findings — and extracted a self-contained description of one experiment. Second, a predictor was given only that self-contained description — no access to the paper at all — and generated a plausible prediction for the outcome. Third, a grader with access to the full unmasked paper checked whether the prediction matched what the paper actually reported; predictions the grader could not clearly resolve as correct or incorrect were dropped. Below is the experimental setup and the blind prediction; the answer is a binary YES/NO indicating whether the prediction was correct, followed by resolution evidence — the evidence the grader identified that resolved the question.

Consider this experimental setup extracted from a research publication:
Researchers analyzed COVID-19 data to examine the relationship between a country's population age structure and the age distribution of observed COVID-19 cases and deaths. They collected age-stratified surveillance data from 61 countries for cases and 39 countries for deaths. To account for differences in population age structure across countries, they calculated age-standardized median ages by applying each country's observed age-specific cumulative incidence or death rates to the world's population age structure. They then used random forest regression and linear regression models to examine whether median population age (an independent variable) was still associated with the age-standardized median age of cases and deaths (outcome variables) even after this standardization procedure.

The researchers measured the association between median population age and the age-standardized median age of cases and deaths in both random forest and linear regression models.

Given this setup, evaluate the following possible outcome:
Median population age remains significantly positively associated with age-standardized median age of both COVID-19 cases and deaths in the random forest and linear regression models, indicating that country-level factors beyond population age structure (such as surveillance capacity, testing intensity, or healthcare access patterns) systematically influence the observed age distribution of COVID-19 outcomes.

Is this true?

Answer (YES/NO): NO